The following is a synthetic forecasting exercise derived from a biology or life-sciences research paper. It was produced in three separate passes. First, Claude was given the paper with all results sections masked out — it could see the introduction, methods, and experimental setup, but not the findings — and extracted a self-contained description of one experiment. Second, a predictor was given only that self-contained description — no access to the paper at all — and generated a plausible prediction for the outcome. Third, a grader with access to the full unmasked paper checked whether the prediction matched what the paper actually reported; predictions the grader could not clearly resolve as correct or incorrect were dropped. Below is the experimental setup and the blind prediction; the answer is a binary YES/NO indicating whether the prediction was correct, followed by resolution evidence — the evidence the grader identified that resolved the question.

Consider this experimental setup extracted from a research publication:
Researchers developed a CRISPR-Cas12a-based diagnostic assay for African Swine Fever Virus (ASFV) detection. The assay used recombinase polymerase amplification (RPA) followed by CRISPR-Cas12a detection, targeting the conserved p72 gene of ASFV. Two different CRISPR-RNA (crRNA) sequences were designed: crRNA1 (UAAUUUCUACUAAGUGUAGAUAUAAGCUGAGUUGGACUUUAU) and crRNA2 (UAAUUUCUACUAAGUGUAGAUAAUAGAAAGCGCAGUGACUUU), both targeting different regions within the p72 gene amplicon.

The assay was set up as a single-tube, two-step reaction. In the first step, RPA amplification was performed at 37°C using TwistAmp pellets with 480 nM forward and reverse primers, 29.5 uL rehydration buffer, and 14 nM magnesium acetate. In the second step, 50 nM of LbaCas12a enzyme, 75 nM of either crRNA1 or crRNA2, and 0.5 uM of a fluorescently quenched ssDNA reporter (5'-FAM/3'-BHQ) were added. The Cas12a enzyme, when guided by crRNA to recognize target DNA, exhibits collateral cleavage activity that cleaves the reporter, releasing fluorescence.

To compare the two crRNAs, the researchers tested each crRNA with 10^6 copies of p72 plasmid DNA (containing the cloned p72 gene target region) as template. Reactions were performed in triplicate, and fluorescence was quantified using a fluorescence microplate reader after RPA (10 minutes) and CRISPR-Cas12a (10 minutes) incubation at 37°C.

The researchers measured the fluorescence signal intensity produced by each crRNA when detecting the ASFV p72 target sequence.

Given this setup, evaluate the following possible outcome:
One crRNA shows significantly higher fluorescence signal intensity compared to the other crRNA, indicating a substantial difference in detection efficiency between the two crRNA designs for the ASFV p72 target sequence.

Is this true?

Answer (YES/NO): NO